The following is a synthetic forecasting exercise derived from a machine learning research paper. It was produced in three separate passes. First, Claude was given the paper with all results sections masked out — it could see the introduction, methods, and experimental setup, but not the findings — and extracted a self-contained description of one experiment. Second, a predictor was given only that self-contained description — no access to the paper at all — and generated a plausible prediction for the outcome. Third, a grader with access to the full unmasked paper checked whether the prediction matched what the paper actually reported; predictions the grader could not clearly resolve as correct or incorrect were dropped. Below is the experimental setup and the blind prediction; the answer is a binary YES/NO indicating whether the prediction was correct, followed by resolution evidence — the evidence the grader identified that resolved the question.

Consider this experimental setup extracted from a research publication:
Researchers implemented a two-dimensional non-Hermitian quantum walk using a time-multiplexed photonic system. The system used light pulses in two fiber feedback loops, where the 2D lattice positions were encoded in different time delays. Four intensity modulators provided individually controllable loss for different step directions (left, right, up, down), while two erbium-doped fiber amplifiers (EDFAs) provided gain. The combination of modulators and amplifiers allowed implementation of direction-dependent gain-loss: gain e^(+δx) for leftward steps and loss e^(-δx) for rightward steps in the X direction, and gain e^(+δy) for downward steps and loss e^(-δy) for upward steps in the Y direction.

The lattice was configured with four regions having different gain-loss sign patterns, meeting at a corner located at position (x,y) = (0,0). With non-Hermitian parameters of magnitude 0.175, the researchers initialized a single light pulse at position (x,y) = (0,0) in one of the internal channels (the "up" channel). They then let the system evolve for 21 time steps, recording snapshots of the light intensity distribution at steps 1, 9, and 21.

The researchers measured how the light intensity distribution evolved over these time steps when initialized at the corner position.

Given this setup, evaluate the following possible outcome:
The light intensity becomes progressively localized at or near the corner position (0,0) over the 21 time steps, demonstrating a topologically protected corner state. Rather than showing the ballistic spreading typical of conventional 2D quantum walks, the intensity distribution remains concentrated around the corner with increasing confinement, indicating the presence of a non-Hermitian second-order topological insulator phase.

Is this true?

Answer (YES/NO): NO